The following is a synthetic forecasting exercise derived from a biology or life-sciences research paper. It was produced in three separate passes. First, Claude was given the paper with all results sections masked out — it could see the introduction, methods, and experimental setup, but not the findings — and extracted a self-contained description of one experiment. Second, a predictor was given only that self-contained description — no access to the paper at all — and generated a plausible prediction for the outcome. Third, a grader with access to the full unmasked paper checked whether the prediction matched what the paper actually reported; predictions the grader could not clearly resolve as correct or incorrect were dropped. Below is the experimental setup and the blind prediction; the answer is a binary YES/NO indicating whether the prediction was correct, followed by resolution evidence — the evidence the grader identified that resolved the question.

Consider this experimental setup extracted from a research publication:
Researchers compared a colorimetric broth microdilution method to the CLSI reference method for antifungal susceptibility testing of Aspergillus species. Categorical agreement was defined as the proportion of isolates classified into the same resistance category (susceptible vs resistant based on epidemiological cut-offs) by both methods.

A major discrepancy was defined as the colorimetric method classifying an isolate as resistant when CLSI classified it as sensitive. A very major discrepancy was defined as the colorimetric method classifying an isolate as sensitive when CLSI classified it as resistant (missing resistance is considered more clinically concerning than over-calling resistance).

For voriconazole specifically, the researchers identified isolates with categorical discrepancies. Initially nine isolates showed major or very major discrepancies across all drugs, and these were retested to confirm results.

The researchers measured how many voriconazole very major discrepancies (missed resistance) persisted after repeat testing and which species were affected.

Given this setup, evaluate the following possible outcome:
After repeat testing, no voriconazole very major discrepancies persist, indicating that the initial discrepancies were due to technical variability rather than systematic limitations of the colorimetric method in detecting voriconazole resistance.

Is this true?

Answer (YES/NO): NO